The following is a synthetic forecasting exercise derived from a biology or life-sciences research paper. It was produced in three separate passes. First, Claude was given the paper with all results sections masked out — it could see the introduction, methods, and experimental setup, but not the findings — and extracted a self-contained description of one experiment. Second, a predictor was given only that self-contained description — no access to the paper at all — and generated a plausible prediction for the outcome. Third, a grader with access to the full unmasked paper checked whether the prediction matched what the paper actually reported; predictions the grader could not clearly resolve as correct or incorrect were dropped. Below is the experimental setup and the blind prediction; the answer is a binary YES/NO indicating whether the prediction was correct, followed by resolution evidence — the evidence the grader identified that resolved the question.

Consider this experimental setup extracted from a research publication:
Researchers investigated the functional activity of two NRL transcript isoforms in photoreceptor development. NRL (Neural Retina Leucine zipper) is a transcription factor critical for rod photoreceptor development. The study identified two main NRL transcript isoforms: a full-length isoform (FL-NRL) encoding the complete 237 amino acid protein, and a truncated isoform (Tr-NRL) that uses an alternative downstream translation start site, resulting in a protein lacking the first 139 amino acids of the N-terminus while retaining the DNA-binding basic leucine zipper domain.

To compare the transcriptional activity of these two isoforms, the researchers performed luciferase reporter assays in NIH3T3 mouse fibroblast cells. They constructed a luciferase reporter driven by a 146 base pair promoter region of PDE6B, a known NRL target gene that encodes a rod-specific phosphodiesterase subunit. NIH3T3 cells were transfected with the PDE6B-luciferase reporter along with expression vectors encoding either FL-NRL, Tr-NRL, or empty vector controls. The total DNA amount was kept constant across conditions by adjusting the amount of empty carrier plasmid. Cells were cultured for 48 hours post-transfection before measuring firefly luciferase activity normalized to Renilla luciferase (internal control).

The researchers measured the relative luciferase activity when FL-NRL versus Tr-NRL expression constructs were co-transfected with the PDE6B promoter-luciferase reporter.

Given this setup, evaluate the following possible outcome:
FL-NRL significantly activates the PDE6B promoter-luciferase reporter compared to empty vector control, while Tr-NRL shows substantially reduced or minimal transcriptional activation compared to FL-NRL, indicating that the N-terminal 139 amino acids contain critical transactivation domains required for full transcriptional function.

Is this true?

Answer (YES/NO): NO